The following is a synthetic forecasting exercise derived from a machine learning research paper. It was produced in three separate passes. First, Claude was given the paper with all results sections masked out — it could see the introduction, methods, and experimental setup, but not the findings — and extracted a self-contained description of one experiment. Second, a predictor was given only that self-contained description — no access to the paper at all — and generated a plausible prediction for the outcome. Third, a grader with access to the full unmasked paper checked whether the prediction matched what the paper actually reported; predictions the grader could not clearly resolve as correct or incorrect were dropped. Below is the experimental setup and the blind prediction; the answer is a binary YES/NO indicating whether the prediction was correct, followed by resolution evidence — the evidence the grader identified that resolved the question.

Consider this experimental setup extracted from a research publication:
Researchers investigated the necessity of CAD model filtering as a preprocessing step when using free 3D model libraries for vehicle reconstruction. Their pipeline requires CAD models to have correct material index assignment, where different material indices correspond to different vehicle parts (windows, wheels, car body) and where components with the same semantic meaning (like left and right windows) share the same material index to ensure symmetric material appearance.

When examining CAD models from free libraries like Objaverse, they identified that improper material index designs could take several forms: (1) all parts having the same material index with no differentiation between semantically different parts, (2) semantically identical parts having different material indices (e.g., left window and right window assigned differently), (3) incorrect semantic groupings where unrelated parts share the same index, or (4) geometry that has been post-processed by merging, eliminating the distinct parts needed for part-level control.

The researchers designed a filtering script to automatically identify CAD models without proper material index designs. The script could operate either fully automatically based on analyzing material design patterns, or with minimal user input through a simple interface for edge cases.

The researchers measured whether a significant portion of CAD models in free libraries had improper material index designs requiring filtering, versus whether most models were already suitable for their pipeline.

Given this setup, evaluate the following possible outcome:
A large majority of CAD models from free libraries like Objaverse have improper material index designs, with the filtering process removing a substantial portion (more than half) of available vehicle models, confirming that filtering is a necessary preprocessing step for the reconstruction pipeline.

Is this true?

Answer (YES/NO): NO